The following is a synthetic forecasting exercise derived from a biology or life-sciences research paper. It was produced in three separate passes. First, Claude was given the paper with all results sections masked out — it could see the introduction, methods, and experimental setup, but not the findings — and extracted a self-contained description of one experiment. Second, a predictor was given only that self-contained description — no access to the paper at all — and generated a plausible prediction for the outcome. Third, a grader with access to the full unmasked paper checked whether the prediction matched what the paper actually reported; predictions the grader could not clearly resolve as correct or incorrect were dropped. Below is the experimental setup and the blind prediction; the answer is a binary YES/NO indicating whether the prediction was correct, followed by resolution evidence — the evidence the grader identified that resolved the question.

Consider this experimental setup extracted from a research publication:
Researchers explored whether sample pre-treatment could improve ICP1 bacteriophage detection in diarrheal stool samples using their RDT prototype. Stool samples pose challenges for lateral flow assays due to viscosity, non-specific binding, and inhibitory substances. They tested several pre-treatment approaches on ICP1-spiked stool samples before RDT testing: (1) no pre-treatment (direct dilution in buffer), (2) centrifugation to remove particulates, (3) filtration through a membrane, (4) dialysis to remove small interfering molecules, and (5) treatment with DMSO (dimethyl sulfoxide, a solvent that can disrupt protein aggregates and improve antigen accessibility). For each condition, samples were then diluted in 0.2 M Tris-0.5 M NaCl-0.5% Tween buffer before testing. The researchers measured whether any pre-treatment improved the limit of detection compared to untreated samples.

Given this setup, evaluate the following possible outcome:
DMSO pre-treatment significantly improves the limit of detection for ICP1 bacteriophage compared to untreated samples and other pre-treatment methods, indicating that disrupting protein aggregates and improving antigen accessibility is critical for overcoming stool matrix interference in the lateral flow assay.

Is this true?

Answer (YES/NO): NO